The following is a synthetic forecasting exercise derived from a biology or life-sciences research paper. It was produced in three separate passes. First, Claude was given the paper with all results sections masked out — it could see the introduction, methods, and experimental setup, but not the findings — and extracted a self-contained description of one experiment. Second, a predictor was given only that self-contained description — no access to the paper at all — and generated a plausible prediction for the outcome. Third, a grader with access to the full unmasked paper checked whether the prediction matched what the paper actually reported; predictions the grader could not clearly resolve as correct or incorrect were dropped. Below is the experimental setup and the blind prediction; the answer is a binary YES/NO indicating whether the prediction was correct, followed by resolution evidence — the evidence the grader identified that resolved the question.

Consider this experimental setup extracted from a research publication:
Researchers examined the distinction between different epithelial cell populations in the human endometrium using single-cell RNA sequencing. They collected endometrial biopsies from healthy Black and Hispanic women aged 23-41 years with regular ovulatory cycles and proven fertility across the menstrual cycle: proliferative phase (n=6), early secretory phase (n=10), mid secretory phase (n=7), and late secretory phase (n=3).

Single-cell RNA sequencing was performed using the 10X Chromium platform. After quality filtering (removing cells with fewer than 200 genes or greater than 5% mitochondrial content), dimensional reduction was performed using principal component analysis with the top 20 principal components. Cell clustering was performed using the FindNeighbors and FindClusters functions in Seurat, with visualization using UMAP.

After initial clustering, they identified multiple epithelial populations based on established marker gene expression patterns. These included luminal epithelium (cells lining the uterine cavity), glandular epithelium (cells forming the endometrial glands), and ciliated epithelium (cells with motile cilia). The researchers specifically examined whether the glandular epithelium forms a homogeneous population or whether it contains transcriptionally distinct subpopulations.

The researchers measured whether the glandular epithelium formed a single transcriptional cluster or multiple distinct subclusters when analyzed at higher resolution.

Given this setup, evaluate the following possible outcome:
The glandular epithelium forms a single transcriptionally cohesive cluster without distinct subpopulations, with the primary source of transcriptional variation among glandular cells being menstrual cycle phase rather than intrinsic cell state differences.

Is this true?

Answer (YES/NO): NO